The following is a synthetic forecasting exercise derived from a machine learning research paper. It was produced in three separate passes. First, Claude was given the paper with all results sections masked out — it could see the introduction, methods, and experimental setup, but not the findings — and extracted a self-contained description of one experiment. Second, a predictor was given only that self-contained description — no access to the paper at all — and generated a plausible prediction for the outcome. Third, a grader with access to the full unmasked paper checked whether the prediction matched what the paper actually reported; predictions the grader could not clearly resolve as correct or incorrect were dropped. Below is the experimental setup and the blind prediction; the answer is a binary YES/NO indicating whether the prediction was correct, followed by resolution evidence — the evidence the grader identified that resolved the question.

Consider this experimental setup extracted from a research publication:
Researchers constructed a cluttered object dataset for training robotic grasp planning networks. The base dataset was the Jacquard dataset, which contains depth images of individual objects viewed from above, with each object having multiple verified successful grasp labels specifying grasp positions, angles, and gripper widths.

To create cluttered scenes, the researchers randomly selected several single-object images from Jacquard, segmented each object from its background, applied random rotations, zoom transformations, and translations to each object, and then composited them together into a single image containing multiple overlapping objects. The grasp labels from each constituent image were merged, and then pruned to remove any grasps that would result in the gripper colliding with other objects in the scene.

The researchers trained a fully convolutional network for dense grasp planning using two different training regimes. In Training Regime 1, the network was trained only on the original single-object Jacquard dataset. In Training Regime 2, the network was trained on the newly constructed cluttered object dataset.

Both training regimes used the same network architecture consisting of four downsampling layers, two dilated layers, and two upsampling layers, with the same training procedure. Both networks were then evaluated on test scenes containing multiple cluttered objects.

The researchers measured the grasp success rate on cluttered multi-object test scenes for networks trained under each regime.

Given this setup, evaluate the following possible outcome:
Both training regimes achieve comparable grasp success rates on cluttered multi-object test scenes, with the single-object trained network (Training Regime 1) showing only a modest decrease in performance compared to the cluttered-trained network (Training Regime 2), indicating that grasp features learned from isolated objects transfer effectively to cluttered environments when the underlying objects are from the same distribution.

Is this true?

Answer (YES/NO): NO